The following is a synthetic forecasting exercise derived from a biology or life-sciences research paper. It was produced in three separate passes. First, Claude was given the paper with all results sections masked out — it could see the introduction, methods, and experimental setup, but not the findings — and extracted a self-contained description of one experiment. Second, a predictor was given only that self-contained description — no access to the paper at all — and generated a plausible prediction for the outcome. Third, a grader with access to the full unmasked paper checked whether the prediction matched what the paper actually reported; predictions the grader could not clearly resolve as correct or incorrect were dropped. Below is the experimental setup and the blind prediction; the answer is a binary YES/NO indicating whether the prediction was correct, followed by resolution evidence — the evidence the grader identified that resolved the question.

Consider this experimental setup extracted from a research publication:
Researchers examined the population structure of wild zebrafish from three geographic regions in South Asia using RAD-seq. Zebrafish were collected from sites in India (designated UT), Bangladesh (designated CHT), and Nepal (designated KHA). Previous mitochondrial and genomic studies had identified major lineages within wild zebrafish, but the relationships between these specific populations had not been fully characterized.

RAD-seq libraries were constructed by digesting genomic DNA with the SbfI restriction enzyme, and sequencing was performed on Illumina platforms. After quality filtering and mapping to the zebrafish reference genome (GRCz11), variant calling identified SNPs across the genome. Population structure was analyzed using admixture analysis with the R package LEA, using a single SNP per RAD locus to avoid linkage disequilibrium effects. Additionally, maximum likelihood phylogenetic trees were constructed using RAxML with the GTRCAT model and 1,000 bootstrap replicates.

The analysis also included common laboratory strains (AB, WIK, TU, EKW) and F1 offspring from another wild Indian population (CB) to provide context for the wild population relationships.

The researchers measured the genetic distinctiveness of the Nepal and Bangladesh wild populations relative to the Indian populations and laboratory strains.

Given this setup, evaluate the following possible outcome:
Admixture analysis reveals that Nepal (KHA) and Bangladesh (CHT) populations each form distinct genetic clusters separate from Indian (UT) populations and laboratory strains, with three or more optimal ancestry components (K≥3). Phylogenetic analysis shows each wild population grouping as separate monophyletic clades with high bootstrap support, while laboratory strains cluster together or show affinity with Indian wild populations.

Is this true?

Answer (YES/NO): NO